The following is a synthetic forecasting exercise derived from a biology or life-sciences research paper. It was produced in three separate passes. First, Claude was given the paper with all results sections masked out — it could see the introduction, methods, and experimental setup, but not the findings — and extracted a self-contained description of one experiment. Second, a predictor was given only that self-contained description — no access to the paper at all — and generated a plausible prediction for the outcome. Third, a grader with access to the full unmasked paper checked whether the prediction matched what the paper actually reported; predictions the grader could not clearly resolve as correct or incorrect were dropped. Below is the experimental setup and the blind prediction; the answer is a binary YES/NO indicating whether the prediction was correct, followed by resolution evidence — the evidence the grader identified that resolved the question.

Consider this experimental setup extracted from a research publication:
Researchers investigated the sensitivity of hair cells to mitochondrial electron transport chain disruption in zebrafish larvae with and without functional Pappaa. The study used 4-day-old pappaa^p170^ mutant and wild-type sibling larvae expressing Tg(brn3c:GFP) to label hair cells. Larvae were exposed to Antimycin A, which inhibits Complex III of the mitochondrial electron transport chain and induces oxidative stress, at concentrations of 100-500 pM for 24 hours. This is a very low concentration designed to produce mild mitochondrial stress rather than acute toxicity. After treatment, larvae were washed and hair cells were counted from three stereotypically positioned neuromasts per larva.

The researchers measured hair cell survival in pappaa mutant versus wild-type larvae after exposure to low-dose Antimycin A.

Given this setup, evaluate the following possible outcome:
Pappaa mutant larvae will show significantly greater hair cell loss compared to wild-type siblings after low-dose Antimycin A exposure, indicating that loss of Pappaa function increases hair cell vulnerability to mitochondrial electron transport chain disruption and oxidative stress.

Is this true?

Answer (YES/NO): YES